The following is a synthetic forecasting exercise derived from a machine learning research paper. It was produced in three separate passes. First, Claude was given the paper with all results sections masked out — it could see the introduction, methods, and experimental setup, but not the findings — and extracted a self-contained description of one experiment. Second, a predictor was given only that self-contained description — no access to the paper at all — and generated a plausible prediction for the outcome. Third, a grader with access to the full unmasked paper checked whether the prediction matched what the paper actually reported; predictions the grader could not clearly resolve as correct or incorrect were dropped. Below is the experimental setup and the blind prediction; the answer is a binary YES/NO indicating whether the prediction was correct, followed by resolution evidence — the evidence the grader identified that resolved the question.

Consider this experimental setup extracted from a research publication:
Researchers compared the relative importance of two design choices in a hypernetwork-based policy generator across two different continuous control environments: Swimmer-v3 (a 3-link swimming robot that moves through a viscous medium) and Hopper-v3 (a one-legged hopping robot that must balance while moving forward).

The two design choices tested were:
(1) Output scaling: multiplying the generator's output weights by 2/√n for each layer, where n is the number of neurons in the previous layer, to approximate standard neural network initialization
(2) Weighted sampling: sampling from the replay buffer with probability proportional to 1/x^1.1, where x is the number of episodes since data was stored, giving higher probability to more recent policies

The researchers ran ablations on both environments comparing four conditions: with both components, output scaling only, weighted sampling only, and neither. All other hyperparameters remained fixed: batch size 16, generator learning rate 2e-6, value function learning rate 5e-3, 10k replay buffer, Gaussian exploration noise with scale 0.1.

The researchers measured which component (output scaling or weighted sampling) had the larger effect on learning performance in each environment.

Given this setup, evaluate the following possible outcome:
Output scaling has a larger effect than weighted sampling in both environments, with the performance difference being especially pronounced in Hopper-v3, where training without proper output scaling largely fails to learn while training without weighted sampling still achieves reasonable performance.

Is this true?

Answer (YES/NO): NO